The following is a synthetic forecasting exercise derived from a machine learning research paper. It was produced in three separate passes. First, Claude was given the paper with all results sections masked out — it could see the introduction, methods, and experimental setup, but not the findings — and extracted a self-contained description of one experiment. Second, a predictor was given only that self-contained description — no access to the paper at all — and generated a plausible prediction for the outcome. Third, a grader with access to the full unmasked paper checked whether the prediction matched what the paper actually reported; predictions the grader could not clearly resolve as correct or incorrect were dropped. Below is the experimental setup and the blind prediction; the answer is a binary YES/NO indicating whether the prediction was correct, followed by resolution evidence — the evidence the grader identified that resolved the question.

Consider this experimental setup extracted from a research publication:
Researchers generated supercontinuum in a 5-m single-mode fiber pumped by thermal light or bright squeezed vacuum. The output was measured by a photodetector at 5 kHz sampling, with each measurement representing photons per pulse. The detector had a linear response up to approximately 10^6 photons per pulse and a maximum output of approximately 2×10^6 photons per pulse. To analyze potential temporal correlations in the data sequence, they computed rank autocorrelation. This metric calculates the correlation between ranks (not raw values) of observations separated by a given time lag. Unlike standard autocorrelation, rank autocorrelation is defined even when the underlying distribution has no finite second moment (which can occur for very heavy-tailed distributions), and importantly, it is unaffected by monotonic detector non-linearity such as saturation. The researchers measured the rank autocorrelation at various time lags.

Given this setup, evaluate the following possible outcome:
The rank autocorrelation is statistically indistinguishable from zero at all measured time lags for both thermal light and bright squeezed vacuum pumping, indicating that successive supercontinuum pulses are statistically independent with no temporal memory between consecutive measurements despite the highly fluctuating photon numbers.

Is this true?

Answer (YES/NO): NO